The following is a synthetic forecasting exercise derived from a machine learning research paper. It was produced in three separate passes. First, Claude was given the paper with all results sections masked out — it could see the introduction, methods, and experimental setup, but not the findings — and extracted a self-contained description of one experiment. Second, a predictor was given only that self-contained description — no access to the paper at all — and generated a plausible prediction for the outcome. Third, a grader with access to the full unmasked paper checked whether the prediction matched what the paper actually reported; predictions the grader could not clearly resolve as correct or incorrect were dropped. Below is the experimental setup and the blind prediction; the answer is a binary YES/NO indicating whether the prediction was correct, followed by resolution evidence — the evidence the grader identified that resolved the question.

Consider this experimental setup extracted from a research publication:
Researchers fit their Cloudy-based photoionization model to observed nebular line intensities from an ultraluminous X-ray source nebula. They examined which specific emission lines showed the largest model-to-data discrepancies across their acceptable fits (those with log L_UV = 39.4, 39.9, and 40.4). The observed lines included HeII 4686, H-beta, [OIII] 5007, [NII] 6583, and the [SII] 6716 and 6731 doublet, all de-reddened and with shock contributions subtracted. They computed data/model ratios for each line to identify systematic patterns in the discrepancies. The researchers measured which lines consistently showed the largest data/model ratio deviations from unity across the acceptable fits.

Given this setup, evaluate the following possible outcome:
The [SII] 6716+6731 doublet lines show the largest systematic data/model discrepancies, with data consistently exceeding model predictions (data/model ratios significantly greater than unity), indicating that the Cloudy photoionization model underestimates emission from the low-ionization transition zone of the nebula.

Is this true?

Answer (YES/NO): NO